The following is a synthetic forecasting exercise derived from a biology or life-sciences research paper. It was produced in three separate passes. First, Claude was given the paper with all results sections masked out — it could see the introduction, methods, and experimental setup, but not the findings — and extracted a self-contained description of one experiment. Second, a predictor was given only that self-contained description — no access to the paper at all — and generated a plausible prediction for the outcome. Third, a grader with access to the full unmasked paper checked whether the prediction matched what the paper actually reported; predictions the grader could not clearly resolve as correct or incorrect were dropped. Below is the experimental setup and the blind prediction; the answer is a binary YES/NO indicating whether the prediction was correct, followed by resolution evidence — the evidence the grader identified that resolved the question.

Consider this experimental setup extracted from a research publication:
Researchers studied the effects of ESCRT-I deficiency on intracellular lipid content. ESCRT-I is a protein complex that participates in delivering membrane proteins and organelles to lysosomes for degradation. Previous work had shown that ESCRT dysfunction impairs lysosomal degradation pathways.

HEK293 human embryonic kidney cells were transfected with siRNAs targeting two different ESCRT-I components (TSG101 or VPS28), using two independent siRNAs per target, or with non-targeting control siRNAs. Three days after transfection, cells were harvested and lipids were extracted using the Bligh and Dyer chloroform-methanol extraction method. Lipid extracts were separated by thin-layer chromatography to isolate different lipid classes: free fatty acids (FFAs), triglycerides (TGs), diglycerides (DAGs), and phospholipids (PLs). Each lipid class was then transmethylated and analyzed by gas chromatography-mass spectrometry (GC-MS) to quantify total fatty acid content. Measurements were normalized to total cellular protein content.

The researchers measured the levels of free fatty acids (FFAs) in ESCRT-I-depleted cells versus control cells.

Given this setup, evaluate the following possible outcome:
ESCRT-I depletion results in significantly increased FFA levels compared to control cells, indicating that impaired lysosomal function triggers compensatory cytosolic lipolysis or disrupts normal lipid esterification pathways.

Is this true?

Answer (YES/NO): NO